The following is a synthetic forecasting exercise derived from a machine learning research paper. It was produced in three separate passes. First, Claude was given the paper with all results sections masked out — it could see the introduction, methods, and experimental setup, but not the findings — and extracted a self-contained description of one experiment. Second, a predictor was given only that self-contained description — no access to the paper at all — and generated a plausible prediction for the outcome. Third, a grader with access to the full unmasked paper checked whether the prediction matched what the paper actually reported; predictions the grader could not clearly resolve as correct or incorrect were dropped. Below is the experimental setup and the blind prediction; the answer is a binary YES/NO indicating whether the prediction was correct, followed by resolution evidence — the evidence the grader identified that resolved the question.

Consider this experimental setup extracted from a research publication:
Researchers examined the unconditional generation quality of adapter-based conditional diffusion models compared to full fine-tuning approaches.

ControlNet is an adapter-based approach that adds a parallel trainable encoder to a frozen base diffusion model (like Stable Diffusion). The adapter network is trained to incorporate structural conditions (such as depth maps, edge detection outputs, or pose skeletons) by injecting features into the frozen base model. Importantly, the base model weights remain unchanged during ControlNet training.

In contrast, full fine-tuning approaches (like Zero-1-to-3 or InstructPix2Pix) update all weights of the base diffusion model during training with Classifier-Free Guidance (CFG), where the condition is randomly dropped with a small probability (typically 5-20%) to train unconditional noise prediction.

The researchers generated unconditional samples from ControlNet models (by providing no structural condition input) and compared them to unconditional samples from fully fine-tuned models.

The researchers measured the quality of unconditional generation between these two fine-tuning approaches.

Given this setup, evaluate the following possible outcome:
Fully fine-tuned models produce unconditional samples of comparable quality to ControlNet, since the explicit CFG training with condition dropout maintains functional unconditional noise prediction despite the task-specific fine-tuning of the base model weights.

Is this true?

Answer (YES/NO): NO